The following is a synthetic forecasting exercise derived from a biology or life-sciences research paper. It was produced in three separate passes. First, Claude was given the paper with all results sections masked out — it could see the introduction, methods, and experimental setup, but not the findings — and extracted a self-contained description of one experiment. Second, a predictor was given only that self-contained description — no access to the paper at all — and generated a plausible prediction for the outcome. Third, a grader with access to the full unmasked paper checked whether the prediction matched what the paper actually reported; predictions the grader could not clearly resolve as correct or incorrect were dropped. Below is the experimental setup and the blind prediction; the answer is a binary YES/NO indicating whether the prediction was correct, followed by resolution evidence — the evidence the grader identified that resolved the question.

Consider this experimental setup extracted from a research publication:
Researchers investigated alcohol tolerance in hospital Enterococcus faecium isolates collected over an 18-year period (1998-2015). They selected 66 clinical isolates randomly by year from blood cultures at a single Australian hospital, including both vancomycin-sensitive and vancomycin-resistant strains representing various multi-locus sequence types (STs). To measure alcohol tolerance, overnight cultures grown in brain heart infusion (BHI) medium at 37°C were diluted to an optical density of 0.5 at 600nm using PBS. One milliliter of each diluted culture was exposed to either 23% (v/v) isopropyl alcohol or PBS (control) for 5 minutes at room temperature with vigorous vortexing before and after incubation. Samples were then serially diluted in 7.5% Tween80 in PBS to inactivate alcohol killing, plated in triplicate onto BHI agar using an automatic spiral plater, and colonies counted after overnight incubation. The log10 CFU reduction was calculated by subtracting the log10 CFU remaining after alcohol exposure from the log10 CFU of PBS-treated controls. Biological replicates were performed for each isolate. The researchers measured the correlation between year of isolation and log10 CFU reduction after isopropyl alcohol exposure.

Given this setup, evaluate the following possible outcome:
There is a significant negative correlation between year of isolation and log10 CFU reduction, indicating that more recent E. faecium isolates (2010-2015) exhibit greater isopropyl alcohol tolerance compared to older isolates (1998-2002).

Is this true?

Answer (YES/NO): NO